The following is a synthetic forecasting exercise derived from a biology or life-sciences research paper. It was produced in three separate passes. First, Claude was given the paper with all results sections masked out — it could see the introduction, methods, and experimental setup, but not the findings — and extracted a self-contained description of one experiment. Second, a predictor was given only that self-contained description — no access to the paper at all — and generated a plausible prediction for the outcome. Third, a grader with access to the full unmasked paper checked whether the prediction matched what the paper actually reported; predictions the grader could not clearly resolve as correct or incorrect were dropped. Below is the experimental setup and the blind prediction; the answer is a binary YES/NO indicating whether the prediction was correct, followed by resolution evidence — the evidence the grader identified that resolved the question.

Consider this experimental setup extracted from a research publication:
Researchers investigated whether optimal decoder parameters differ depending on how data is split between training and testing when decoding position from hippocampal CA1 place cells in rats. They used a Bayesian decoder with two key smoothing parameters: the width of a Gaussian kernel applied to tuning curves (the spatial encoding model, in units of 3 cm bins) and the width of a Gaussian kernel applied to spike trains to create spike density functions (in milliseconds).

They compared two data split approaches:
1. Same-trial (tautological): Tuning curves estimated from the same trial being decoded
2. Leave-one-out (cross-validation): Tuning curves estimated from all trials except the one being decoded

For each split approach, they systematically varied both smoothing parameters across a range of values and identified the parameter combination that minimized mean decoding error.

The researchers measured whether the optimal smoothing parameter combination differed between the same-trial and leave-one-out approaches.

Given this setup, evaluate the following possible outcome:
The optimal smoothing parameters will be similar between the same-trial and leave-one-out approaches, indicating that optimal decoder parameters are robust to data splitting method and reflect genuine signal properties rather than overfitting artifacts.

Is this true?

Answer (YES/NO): NO